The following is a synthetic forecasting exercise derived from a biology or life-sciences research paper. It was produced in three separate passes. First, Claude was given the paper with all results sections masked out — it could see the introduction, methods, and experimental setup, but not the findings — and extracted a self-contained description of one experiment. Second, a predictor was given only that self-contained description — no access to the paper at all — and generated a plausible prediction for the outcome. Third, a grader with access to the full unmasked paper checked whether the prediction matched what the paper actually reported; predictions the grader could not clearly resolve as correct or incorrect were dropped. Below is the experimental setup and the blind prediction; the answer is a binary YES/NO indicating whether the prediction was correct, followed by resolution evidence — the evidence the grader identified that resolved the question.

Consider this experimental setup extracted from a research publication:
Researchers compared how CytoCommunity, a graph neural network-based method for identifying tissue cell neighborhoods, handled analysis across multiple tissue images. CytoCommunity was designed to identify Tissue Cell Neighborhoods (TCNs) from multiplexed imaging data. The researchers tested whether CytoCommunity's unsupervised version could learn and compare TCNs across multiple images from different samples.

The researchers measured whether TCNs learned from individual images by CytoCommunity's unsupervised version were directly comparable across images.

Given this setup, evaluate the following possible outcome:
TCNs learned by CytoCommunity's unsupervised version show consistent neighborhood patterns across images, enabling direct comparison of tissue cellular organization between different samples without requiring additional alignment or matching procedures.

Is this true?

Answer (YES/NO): NO